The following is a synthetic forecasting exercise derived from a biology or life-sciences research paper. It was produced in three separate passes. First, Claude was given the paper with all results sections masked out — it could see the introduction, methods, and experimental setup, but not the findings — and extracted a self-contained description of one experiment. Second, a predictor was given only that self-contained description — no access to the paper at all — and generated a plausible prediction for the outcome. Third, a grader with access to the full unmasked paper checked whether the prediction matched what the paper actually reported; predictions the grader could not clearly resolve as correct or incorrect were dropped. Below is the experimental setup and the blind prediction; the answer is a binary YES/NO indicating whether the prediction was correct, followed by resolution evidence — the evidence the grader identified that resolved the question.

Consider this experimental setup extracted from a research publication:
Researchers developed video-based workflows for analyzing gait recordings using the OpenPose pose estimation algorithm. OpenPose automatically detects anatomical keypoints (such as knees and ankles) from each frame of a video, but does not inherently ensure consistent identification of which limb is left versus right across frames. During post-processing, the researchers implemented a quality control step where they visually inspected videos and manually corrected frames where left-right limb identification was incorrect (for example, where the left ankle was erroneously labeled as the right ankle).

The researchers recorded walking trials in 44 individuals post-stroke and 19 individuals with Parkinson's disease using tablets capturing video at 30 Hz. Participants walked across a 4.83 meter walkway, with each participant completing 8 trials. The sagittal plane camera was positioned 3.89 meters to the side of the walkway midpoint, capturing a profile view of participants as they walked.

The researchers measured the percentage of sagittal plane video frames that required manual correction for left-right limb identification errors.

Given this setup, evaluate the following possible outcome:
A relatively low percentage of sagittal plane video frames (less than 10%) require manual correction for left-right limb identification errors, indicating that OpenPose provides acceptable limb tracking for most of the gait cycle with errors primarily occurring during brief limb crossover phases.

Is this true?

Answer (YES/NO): YES